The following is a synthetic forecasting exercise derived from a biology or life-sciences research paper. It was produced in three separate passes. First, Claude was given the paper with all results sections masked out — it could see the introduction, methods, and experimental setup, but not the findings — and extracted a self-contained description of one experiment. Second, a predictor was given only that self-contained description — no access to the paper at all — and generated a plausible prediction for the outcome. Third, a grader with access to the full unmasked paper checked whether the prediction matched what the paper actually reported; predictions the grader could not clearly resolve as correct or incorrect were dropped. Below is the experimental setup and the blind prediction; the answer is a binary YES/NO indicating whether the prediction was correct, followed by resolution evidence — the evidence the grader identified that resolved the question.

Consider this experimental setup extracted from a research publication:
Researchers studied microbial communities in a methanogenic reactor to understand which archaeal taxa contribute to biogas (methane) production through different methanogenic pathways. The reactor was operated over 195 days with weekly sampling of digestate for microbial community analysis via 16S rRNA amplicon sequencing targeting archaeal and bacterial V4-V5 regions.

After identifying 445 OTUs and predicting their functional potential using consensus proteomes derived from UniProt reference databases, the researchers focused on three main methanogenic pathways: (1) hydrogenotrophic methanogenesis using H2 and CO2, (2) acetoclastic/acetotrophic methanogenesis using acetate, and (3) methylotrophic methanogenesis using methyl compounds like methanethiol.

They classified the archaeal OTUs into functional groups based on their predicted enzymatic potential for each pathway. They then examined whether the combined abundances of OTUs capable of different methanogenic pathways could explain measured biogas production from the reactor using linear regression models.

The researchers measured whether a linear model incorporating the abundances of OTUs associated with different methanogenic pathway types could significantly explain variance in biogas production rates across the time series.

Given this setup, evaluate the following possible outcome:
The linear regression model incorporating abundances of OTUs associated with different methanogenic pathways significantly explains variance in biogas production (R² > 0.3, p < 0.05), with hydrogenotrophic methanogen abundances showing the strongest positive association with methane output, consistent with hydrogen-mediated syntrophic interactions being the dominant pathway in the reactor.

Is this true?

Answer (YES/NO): NO